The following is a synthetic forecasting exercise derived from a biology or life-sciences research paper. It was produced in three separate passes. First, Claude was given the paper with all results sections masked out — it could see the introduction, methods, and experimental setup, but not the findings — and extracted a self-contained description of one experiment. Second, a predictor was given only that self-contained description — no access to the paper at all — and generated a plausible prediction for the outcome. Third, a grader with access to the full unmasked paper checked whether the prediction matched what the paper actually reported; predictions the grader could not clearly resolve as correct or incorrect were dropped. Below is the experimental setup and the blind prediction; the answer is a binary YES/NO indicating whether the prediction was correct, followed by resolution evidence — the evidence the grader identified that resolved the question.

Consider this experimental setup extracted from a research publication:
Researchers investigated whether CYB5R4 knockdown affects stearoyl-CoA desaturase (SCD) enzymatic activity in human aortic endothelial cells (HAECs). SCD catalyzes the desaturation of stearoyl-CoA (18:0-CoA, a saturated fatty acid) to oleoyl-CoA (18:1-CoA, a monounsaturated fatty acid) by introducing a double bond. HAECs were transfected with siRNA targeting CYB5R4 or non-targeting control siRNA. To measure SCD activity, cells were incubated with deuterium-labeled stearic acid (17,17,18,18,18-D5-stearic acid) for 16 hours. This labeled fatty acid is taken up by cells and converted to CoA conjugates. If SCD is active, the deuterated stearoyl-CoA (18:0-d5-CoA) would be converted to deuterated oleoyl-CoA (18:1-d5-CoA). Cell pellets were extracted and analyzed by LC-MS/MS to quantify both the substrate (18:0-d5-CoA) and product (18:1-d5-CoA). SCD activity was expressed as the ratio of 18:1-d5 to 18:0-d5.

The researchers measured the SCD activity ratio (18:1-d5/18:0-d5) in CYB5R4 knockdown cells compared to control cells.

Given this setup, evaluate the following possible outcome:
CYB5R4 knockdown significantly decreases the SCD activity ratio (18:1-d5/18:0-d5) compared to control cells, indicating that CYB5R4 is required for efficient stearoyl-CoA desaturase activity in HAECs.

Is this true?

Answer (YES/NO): YES